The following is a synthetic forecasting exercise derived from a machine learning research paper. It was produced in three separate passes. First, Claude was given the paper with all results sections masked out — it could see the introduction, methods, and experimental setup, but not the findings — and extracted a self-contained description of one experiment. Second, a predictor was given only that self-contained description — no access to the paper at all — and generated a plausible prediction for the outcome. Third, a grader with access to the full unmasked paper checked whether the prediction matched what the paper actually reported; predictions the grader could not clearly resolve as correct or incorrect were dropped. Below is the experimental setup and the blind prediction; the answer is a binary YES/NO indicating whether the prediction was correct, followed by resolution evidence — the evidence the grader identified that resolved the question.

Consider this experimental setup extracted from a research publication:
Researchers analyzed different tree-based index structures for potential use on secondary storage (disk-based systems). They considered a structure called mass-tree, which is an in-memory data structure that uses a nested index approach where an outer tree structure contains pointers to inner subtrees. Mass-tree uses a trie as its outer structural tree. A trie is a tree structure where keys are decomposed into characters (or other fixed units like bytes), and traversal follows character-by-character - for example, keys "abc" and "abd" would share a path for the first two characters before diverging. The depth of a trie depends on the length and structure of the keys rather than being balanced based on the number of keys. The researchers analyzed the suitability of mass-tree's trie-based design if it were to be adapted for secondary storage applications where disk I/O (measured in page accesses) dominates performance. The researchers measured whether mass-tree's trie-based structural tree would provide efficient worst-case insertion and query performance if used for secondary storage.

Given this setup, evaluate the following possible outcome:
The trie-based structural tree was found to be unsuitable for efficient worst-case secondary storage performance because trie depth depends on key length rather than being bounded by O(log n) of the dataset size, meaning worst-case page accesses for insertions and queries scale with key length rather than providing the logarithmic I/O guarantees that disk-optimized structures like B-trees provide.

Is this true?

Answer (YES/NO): NO